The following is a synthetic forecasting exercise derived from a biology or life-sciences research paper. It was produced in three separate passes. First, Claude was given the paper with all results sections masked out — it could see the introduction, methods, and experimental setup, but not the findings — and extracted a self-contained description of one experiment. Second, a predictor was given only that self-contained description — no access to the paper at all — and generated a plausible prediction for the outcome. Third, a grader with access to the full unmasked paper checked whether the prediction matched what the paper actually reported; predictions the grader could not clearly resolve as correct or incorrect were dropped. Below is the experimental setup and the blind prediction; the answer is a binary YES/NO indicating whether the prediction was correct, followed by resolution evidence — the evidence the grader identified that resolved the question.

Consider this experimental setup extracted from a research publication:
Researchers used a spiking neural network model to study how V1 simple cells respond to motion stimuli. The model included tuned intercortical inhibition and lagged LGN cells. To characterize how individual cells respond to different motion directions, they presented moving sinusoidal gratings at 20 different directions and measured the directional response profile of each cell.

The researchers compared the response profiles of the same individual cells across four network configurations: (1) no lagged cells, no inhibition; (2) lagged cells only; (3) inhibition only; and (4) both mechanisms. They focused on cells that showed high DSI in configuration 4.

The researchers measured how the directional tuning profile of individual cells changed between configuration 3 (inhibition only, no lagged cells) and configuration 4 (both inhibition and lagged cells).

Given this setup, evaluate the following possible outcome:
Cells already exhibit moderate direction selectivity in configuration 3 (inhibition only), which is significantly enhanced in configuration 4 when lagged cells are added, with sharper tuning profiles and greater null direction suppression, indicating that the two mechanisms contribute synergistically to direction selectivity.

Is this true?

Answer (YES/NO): NO